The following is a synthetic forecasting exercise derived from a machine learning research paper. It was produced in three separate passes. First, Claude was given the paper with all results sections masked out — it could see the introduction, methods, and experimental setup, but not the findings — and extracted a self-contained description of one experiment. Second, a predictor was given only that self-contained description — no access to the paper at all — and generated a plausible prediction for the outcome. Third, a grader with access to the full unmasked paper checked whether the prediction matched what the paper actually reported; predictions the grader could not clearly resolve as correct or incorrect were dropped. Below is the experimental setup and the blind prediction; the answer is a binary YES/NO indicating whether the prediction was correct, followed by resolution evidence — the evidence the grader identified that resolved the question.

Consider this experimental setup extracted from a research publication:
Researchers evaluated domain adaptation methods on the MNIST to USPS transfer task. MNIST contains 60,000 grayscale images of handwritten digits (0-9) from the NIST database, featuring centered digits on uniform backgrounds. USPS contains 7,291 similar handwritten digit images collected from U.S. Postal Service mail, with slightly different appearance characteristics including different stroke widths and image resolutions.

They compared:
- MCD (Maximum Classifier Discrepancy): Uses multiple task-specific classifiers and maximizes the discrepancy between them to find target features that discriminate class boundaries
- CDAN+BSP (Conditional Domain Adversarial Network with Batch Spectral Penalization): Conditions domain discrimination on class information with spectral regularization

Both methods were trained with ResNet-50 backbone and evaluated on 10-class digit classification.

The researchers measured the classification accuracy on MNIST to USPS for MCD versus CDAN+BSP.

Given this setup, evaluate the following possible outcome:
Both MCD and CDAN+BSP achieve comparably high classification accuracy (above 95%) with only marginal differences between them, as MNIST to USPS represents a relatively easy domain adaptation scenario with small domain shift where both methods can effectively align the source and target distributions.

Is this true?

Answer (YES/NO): NO